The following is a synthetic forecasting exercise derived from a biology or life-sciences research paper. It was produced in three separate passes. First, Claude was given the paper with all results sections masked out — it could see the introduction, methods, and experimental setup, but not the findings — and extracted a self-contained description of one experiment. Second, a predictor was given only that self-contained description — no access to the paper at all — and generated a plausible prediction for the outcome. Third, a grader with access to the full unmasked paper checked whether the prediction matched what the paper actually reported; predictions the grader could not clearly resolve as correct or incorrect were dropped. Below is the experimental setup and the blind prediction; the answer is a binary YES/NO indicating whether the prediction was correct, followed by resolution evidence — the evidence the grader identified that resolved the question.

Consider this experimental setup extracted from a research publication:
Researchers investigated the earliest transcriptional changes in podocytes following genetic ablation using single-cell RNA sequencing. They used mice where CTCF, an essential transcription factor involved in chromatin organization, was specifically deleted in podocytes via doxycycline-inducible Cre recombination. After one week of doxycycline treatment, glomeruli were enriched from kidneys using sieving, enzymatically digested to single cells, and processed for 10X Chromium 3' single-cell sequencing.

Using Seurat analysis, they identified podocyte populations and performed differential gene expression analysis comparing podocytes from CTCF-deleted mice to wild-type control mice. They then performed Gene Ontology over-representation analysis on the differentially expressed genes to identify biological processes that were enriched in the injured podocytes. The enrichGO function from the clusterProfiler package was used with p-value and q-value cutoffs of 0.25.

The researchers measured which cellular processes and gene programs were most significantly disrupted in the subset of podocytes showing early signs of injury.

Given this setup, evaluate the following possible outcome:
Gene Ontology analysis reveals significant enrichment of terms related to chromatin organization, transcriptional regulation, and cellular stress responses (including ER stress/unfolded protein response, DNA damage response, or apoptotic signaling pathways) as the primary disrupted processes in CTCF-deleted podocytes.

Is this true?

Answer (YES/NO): NO